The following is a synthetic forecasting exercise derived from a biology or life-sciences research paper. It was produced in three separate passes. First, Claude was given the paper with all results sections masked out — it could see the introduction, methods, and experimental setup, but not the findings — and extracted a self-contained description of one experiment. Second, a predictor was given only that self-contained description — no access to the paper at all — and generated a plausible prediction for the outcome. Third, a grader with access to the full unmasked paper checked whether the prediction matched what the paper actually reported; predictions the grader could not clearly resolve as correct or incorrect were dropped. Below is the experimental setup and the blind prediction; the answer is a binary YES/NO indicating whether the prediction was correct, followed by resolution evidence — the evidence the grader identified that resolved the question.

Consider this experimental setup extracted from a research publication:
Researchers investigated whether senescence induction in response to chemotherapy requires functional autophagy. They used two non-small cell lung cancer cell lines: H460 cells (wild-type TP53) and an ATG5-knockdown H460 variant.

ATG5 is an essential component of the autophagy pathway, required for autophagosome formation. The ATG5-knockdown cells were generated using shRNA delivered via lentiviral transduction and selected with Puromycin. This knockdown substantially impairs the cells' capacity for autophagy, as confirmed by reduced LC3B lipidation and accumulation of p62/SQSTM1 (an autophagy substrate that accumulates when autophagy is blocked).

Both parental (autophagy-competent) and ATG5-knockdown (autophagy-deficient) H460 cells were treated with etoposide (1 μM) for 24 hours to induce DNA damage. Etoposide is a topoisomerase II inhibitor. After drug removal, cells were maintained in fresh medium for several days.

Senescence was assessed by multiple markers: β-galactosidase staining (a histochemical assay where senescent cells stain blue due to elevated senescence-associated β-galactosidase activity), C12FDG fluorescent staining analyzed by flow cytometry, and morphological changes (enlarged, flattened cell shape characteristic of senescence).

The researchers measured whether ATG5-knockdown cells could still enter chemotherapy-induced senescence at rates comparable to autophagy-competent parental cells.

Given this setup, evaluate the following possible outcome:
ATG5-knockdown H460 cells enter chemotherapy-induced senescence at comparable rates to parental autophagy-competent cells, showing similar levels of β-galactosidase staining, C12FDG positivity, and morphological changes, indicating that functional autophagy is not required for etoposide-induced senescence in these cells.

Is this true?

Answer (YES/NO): YES